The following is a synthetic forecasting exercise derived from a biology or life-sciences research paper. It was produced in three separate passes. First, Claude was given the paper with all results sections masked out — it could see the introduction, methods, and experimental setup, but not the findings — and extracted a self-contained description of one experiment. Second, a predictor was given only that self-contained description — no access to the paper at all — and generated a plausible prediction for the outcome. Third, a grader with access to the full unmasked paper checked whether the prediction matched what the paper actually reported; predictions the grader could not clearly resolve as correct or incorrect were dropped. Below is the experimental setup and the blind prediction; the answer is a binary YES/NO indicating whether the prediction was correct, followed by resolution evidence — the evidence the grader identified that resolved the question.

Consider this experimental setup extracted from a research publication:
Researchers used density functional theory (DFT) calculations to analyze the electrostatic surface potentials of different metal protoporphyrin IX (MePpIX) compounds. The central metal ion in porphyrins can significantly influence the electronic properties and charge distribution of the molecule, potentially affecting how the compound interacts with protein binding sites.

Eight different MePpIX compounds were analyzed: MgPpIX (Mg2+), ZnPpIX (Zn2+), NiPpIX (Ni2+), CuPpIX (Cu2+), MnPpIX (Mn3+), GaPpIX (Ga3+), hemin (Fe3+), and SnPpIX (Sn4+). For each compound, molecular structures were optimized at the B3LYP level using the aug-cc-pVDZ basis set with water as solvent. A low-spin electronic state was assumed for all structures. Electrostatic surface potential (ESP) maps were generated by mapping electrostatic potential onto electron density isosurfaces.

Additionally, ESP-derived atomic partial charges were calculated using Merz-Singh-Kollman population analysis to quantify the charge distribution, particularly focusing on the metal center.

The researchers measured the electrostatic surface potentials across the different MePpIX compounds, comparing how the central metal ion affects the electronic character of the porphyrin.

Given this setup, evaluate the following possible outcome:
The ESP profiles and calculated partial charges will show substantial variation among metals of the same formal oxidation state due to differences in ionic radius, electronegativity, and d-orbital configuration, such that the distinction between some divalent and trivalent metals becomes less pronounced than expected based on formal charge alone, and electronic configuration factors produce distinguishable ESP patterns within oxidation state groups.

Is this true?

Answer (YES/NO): YES